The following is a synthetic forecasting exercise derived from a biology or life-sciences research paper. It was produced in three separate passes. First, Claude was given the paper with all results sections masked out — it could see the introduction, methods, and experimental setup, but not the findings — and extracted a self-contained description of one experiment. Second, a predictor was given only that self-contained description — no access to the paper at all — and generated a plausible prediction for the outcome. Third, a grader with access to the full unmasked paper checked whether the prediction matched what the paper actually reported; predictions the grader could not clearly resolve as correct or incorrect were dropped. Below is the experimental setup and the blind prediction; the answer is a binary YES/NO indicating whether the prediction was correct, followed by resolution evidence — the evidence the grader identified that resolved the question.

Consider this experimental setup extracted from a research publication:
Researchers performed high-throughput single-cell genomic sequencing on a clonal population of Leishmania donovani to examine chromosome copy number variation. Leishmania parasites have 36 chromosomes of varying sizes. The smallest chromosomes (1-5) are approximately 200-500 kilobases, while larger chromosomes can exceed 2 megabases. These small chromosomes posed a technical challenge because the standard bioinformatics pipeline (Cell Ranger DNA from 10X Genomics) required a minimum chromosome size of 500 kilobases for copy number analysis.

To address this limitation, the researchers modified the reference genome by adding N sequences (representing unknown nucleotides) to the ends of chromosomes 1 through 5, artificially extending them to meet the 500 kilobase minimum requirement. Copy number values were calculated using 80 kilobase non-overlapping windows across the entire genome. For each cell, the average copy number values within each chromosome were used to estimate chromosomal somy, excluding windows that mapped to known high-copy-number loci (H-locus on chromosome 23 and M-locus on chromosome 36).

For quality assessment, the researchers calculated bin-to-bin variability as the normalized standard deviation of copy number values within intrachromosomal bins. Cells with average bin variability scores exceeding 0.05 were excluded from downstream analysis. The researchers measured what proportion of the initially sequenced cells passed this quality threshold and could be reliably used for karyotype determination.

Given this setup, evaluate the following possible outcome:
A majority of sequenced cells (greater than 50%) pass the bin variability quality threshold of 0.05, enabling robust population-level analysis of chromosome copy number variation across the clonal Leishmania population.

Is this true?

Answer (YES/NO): YES